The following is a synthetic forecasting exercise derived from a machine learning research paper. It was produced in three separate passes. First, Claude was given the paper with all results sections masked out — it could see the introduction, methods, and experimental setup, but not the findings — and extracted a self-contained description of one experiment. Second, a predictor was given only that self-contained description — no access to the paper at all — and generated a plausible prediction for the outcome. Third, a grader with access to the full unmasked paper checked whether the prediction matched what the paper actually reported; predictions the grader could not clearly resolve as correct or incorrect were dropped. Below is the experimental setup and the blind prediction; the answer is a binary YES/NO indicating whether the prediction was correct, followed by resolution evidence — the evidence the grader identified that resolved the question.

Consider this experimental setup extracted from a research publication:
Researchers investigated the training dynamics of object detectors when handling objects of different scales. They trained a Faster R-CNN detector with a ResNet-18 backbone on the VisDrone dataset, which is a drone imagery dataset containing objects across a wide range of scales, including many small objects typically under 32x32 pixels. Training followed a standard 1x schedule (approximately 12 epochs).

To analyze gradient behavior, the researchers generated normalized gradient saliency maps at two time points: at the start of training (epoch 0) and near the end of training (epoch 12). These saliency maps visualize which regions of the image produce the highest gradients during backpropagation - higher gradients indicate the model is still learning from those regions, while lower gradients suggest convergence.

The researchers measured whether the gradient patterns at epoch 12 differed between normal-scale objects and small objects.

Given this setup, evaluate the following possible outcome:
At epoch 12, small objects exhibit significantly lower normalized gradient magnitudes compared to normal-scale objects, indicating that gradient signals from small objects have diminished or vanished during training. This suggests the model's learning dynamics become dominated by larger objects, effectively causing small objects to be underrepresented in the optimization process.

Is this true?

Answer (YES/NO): NO